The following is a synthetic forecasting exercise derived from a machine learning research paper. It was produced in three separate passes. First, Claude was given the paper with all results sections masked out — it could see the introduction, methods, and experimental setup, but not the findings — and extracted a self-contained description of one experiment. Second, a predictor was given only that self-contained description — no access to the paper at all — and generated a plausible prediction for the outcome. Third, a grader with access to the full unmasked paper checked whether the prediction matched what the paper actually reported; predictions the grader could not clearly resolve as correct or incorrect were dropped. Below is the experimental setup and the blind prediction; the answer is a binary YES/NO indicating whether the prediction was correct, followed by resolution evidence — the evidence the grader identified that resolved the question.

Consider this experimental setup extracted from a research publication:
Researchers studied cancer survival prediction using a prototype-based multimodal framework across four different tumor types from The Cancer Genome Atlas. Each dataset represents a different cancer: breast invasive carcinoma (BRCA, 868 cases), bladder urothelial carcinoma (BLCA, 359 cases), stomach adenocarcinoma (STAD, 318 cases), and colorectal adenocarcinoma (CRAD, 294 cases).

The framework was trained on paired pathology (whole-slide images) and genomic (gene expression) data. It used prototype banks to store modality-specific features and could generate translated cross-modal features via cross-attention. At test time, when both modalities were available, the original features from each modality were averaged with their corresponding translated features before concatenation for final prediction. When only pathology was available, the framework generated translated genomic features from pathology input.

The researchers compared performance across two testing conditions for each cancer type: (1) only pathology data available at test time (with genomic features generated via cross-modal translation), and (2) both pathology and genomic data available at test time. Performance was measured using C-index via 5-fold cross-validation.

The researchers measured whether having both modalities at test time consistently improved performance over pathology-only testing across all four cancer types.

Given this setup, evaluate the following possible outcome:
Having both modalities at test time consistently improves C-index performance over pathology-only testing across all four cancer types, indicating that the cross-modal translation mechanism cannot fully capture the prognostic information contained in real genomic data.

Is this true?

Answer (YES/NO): NO